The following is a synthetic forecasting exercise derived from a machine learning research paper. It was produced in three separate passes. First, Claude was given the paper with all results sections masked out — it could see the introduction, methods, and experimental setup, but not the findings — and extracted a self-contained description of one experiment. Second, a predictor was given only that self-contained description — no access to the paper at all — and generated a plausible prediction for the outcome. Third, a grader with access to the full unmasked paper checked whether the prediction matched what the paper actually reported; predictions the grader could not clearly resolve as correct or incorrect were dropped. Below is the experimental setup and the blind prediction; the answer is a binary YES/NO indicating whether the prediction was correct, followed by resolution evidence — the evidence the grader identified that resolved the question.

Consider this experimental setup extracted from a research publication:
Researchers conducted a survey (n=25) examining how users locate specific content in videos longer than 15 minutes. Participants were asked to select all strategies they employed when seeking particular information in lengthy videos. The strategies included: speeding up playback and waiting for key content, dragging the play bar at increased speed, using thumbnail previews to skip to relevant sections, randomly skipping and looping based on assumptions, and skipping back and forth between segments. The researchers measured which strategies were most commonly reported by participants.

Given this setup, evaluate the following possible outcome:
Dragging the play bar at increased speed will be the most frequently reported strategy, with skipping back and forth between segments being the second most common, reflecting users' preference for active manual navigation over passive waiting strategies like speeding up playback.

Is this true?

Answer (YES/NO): NO